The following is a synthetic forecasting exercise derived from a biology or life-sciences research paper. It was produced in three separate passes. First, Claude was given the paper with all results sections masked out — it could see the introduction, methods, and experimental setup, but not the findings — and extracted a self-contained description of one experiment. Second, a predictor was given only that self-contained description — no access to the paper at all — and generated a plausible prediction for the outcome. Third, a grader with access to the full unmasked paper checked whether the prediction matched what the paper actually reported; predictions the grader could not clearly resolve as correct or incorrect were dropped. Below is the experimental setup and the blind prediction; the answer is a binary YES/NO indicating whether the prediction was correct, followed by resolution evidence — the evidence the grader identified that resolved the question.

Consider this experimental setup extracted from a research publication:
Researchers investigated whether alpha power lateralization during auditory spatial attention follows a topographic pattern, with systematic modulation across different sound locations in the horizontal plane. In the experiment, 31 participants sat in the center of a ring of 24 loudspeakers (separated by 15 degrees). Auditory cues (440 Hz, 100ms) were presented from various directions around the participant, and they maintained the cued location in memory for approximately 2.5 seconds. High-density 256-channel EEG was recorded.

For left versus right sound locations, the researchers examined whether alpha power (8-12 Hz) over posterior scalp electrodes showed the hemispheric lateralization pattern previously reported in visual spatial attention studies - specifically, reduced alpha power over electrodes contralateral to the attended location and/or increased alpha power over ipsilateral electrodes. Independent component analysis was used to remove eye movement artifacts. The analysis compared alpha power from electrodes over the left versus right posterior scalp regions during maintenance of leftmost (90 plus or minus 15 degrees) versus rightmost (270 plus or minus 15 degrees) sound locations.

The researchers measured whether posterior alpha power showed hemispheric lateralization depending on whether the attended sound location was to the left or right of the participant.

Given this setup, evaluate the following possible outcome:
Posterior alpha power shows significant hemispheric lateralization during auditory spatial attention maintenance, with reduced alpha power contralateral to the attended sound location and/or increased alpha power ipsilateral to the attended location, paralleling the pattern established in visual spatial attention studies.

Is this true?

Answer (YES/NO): YES